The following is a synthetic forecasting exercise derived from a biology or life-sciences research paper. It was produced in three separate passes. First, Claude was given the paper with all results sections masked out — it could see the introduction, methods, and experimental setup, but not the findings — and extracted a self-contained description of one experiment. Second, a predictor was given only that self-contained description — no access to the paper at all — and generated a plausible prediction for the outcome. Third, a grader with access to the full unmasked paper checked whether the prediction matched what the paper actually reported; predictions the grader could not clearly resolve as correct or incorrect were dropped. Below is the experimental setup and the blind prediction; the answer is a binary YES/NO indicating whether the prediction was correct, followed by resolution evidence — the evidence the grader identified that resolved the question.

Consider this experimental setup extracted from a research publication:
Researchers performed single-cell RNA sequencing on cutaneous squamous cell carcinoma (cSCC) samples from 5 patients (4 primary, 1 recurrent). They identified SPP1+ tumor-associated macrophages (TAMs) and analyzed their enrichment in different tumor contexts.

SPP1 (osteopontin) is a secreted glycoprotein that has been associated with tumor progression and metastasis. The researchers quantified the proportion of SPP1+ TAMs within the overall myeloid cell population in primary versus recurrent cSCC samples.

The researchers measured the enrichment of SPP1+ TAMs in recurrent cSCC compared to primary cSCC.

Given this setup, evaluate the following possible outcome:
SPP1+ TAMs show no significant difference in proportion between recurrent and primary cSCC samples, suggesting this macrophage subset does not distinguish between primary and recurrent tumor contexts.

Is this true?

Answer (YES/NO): NO